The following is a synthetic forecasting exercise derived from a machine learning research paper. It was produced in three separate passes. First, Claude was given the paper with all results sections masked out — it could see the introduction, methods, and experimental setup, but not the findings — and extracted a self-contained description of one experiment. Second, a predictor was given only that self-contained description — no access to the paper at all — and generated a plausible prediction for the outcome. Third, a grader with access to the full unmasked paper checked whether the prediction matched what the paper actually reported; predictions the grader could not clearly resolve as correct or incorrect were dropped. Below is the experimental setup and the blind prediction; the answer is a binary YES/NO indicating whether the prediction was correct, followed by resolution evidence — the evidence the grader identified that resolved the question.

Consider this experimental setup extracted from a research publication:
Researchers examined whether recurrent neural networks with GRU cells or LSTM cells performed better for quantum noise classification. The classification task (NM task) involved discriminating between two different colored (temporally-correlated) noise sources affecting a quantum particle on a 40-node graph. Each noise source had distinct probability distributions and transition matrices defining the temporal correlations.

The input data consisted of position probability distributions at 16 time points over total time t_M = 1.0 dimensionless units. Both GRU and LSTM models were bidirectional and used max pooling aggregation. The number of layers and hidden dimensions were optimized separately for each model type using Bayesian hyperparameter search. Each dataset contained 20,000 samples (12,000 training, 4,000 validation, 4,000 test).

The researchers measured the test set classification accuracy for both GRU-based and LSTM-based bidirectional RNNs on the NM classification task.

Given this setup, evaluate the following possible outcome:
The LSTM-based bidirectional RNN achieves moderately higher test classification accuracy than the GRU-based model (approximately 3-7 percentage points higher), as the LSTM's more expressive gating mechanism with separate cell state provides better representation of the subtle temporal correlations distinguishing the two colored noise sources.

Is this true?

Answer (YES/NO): NO